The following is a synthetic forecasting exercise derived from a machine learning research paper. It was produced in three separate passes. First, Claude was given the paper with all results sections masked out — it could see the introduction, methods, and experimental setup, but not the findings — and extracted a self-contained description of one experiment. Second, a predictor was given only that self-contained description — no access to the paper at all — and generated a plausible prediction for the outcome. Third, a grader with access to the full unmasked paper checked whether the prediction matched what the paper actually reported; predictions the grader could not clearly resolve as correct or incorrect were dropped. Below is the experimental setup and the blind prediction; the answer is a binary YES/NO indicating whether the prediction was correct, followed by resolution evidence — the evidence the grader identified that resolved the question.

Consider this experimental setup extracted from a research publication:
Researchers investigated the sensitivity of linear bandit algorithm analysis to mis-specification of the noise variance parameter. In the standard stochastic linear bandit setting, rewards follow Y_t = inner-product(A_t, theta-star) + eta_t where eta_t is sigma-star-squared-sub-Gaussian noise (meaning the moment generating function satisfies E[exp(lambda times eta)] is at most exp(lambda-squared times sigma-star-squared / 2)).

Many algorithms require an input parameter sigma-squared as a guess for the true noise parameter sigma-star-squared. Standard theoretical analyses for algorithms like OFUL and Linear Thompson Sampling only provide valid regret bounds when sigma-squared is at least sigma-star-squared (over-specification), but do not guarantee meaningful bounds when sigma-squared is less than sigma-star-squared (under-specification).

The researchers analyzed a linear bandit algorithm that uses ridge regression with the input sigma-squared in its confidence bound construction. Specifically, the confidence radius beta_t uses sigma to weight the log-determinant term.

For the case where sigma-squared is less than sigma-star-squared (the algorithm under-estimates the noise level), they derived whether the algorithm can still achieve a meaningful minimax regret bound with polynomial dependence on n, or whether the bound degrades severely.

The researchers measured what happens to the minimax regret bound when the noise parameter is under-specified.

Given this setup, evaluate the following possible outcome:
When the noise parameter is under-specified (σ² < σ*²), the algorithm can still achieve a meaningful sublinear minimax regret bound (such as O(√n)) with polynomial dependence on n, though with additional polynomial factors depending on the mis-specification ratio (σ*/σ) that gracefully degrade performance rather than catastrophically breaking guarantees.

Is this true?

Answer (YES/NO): NO